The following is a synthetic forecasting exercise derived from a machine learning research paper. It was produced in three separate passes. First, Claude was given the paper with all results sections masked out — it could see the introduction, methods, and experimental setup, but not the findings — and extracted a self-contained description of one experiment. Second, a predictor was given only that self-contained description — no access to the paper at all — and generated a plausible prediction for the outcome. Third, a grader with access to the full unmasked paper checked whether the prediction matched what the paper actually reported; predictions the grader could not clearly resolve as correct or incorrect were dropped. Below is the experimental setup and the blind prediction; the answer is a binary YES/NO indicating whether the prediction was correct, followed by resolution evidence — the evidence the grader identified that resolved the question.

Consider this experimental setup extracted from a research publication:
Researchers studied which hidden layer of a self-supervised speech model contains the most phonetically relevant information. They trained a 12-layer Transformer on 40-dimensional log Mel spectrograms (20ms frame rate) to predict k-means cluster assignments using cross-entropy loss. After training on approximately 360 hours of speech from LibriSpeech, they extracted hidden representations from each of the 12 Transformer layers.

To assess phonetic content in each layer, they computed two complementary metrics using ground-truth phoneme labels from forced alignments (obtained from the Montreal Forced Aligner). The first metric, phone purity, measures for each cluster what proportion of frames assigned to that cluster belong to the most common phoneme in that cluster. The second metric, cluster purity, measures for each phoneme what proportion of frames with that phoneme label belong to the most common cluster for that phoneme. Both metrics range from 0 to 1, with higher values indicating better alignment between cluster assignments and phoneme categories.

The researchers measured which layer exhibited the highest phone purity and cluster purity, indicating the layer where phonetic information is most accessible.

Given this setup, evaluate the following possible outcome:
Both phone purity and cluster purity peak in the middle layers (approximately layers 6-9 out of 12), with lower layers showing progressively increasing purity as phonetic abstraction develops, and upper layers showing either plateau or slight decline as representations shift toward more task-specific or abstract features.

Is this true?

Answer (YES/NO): YES